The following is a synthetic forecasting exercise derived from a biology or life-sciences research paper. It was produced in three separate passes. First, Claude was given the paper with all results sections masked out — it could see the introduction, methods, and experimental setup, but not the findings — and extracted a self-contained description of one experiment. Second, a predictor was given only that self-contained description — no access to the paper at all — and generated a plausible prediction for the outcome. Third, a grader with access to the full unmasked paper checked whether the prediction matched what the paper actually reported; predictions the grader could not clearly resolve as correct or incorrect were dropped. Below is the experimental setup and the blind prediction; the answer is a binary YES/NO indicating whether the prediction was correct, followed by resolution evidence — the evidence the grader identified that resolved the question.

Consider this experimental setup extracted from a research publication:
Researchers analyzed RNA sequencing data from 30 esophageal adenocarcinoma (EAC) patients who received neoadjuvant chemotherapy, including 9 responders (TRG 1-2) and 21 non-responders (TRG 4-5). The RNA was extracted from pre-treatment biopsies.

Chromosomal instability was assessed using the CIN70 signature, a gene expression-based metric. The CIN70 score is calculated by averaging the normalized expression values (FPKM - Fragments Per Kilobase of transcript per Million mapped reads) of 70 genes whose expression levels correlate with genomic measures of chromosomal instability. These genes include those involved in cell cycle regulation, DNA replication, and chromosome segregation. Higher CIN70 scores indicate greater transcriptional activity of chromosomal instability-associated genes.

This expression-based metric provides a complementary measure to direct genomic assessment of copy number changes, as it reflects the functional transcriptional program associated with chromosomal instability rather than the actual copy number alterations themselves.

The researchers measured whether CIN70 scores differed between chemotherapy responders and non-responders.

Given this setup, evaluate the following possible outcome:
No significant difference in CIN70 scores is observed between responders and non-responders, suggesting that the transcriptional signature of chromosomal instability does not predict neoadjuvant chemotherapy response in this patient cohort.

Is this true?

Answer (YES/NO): NO